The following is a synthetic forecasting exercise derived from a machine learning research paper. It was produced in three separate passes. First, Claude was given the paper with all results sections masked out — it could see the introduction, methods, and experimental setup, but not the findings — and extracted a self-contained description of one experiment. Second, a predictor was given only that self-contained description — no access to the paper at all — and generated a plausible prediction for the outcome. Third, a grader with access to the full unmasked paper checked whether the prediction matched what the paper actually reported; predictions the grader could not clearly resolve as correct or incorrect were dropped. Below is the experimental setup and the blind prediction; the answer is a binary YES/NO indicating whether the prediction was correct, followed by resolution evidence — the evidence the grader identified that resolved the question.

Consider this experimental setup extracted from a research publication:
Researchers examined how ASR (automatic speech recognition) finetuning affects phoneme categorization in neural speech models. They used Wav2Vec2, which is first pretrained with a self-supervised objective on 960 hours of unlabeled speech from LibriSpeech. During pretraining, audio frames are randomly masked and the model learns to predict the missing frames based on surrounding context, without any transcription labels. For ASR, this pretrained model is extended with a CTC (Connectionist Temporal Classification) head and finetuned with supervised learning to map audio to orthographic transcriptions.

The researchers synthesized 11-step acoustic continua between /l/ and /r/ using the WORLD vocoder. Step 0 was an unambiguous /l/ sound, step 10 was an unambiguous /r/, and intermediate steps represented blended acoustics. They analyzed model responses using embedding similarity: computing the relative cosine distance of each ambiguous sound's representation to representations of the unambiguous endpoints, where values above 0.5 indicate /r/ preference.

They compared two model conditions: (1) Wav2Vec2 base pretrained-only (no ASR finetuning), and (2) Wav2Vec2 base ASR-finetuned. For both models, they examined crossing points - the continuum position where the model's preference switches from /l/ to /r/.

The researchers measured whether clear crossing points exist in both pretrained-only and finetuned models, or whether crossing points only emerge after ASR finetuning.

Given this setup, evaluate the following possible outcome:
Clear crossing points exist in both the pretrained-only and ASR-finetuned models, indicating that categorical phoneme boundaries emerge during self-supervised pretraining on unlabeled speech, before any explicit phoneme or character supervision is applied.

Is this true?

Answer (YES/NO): YES